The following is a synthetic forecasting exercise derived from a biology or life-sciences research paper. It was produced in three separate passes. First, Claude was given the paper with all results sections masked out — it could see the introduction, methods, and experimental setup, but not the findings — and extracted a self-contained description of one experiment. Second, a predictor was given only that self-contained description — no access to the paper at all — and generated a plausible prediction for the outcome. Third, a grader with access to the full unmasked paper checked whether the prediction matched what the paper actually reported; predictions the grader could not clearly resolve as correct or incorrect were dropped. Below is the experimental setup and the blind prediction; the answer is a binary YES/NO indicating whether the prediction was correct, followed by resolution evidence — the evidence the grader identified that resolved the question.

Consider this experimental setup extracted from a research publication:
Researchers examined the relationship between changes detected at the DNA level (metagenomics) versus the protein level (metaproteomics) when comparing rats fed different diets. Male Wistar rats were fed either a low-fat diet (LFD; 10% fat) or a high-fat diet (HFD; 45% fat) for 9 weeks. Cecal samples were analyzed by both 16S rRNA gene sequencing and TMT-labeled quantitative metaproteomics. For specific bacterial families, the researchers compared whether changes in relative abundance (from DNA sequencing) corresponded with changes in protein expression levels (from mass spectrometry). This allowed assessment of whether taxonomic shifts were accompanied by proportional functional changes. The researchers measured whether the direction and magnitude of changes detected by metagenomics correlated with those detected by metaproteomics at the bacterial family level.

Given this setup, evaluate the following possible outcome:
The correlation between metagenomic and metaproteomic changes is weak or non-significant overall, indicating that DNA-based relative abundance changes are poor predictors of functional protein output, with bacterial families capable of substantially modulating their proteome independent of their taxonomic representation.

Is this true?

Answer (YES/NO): NO